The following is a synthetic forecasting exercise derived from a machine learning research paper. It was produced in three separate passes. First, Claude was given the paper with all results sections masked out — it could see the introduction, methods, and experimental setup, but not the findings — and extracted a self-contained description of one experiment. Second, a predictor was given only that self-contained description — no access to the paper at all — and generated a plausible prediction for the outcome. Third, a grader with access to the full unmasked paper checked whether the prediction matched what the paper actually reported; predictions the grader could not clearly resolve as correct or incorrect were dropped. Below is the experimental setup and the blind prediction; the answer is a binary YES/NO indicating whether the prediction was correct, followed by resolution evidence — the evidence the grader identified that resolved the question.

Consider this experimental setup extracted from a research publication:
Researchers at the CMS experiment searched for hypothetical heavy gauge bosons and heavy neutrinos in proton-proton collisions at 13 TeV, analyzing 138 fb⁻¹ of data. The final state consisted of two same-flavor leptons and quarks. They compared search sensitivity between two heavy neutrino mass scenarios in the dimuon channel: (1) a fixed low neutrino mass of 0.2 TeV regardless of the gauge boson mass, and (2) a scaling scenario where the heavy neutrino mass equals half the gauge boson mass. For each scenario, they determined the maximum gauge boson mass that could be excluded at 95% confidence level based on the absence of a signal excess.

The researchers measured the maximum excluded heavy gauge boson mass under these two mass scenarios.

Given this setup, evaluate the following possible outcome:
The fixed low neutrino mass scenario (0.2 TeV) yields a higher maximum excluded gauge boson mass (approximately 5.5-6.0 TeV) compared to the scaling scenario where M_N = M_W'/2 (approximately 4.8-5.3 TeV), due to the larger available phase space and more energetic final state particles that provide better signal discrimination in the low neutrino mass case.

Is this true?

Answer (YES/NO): NO